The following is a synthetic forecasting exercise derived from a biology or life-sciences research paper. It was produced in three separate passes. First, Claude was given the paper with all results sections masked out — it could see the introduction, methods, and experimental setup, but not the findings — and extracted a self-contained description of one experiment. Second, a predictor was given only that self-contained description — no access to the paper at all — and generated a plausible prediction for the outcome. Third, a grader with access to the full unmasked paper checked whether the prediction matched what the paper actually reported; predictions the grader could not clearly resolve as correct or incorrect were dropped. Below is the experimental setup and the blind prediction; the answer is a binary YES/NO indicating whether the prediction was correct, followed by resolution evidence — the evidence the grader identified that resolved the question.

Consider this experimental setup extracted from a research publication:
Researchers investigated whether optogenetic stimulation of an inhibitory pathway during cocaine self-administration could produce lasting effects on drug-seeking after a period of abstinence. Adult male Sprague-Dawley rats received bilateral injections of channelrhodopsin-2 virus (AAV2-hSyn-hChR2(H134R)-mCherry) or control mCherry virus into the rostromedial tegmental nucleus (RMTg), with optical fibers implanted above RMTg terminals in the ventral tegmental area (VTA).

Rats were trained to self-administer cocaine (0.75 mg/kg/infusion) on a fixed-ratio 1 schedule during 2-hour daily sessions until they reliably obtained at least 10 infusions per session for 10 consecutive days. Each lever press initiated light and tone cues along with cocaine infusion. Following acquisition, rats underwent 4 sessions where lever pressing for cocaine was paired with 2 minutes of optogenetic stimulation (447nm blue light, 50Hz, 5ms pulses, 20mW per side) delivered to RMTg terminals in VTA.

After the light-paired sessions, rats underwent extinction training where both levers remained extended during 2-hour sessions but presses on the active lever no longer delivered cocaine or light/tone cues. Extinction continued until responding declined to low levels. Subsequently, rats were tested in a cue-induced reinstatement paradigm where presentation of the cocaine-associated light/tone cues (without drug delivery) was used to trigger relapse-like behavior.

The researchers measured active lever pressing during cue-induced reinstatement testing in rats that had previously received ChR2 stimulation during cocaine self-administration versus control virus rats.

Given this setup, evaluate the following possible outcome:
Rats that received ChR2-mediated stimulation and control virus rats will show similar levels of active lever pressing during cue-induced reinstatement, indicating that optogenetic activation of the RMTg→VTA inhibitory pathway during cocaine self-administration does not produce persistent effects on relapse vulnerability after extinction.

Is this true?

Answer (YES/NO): NO